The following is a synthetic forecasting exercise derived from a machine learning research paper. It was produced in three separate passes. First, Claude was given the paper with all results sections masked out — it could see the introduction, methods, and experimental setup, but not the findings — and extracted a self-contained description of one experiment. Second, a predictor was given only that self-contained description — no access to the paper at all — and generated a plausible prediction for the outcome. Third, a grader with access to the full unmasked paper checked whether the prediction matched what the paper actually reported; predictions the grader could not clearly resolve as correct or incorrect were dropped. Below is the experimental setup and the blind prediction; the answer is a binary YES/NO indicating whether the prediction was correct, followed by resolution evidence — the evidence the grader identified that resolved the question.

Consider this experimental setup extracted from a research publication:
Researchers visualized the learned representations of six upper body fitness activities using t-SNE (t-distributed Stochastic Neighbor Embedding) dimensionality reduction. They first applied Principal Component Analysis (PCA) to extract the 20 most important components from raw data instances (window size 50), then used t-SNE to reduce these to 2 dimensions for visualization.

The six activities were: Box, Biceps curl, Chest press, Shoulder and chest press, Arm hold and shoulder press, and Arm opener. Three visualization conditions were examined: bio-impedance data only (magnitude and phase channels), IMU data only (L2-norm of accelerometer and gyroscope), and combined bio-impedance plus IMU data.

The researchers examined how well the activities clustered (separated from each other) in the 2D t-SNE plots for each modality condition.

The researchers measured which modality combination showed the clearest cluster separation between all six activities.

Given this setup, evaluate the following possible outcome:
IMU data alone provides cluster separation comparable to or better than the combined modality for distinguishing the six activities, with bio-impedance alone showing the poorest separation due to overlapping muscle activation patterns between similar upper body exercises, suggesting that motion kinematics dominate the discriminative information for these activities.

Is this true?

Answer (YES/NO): NO